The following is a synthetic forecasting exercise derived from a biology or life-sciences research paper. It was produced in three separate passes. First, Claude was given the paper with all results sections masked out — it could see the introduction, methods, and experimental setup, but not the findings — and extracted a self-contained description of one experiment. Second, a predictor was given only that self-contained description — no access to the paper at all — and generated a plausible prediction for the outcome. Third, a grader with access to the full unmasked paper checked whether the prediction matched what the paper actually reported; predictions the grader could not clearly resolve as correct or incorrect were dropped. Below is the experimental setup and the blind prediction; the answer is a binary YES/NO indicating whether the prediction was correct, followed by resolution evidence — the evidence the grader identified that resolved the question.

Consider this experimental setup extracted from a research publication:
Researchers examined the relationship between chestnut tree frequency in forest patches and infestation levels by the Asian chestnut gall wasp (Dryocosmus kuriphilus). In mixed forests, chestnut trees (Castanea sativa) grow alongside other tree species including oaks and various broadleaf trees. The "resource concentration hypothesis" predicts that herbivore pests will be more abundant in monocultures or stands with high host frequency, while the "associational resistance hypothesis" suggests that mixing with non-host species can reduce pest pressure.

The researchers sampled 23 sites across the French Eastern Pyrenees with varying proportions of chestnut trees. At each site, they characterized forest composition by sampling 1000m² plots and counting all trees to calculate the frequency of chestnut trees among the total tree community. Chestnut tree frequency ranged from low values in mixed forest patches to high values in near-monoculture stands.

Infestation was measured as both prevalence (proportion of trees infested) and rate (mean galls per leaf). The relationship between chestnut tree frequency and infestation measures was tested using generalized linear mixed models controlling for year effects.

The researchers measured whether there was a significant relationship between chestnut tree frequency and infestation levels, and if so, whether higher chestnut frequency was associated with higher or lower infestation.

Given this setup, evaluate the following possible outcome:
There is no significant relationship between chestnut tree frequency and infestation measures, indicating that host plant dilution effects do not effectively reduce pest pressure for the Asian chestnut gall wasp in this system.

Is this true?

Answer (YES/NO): NO